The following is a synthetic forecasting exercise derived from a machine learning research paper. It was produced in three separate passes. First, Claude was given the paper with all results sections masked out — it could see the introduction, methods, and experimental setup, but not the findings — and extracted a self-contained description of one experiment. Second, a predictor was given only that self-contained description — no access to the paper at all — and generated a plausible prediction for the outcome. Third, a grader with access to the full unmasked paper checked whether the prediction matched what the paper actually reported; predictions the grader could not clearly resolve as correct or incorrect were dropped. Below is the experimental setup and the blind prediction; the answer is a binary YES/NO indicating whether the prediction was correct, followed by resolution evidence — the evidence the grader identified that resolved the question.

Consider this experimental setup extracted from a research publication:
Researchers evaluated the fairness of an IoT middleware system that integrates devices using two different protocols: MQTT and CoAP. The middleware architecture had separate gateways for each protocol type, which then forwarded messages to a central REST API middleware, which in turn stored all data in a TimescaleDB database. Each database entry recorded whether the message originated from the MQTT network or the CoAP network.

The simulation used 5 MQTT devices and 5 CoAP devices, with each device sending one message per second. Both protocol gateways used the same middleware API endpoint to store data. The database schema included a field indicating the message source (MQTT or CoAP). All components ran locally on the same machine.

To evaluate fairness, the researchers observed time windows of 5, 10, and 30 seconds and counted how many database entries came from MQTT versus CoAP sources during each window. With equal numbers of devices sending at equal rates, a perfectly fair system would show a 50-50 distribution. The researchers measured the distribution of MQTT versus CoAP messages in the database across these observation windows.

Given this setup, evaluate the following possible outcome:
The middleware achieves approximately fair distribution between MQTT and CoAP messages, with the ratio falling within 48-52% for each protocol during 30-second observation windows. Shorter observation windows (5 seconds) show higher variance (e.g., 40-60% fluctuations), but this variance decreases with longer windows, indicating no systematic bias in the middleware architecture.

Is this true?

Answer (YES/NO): NO